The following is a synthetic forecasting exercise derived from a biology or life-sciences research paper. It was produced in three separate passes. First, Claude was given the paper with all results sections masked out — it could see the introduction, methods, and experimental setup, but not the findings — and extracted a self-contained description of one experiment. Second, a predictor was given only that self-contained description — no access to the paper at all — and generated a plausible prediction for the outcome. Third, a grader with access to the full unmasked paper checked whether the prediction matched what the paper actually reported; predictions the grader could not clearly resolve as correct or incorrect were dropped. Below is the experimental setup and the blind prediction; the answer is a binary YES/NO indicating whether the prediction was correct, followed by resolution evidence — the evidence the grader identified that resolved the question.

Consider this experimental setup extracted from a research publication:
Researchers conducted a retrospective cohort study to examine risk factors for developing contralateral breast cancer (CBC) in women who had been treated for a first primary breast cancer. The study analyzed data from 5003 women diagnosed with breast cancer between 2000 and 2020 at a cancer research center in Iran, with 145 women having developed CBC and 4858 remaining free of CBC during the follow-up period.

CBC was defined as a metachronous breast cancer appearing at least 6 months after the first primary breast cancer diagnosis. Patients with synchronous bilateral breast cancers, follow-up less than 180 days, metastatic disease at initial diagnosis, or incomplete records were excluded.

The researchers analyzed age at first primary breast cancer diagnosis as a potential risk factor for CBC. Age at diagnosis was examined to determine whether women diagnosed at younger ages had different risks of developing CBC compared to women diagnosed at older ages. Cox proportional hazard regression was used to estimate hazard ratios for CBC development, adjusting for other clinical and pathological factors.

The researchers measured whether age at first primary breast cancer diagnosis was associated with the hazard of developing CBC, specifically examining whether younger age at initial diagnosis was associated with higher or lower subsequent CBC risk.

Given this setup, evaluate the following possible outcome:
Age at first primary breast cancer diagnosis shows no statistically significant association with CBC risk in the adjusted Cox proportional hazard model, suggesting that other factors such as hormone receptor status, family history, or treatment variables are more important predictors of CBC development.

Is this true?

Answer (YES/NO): NO